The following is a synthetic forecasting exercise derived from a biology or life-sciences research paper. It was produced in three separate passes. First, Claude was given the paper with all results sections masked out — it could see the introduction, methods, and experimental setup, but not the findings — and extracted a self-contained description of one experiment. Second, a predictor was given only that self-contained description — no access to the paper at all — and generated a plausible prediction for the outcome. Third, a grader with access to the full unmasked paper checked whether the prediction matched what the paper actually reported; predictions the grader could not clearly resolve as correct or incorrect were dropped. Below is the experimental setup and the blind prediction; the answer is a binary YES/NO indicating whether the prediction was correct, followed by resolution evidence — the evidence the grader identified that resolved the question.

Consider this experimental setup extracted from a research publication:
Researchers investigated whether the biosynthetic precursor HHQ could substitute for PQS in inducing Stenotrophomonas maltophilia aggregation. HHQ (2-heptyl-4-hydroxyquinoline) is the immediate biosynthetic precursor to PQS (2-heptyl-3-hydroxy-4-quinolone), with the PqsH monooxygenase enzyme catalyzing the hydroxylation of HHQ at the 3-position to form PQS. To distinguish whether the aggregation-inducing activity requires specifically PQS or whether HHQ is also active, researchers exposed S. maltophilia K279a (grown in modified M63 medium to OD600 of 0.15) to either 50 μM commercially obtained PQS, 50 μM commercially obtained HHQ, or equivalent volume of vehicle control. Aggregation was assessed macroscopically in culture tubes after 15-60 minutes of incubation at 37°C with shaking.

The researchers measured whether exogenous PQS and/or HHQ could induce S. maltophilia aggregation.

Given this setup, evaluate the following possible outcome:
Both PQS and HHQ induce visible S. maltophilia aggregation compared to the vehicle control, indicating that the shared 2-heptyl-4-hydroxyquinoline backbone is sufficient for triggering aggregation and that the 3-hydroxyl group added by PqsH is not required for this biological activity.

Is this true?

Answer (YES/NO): NO